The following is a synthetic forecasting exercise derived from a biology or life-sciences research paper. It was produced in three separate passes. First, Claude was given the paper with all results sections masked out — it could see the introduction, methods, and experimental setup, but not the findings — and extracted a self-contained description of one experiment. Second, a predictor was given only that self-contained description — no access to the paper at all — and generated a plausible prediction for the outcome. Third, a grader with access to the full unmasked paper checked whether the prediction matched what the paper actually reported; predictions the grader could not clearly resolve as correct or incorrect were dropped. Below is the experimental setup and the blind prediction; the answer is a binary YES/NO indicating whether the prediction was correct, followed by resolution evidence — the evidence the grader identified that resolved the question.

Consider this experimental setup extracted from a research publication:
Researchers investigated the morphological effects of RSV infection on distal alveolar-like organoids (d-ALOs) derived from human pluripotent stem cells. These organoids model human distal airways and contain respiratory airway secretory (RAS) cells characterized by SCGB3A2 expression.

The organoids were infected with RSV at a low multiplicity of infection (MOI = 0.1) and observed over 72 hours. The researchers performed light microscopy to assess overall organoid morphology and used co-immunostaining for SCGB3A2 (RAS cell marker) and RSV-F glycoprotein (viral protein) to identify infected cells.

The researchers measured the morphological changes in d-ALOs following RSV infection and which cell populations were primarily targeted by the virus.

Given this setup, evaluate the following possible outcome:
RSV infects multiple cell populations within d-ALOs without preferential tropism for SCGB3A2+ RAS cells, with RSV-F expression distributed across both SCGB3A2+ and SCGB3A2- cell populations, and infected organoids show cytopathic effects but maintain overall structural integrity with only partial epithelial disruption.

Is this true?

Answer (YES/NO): NO